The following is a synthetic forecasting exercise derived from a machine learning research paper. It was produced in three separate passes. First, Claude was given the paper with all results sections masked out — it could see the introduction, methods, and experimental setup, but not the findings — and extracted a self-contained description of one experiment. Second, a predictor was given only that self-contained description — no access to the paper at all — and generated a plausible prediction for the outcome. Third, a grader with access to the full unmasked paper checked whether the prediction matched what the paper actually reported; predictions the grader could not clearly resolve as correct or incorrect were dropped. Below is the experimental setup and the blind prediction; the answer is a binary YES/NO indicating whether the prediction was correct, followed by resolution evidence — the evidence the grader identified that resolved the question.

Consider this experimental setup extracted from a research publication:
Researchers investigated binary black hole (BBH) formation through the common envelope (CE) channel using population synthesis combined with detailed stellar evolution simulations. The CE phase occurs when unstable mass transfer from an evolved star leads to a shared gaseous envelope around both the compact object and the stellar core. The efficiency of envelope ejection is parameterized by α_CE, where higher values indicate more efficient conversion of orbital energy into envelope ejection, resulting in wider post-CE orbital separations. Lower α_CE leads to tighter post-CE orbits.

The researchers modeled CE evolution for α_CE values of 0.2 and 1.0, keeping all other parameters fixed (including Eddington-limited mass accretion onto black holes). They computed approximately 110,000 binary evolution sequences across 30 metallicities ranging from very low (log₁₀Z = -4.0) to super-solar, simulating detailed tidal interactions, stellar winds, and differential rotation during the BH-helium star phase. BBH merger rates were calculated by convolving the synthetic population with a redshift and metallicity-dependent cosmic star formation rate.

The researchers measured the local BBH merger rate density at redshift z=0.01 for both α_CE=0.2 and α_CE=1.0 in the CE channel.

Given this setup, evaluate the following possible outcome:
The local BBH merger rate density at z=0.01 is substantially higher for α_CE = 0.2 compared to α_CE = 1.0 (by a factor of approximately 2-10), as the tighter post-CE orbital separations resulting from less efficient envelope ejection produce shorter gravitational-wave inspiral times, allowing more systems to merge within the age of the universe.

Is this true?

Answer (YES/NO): YES